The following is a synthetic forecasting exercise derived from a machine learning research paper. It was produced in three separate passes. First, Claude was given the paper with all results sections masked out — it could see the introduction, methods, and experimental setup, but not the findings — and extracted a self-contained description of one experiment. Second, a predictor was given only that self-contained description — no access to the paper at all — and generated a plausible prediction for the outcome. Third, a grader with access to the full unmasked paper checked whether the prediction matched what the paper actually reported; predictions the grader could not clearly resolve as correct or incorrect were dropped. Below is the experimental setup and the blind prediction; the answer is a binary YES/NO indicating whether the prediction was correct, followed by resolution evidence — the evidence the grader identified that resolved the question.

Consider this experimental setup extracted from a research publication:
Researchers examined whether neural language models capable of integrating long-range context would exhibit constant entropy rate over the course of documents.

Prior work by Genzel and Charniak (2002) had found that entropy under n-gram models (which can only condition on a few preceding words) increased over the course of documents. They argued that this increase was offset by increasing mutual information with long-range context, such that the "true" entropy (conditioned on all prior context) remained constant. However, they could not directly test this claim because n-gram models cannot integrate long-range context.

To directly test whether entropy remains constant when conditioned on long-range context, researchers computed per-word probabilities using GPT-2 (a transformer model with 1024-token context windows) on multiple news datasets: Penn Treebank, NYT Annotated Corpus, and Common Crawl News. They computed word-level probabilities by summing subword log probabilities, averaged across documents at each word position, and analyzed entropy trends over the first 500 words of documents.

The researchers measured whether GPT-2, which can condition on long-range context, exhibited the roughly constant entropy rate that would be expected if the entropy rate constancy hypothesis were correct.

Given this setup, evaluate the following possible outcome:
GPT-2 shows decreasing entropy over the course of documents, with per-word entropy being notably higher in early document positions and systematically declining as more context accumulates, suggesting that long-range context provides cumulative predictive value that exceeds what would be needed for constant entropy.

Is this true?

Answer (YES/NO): NO